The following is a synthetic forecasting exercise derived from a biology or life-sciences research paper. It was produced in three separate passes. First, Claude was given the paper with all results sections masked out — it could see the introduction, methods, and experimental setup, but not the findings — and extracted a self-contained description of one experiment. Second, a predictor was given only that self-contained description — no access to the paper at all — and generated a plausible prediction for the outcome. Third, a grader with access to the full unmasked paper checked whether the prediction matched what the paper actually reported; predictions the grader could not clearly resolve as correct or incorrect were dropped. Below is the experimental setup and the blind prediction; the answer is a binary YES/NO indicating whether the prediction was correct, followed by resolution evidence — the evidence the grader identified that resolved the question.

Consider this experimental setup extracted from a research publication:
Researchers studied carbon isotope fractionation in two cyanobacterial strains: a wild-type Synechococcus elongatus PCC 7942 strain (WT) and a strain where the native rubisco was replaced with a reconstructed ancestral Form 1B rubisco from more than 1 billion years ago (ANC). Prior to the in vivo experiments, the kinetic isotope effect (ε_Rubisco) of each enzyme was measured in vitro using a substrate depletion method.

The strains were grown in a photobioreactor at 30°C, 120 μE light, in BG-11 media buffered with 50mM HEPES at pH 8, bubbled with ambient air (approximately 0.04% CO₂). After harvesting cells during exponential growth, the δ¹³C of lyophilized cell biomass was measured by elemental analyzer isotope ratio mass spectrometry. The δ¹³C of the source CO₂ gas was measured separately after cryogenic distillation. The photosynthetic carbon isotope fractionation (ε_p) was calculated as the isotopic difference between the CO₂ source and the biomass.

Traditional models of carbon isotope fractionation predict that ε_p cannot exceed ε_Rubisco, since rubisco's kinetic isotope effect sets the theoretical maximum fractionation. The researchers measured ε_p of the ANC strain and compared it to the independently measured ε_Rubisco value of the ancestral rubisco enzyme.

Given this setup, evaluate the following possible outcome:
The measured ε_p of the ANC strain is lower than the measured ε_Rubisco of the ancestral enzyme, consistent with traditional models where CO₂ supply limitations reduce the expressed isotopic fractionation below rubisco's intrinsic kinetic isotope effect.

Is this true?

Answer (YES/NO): NO